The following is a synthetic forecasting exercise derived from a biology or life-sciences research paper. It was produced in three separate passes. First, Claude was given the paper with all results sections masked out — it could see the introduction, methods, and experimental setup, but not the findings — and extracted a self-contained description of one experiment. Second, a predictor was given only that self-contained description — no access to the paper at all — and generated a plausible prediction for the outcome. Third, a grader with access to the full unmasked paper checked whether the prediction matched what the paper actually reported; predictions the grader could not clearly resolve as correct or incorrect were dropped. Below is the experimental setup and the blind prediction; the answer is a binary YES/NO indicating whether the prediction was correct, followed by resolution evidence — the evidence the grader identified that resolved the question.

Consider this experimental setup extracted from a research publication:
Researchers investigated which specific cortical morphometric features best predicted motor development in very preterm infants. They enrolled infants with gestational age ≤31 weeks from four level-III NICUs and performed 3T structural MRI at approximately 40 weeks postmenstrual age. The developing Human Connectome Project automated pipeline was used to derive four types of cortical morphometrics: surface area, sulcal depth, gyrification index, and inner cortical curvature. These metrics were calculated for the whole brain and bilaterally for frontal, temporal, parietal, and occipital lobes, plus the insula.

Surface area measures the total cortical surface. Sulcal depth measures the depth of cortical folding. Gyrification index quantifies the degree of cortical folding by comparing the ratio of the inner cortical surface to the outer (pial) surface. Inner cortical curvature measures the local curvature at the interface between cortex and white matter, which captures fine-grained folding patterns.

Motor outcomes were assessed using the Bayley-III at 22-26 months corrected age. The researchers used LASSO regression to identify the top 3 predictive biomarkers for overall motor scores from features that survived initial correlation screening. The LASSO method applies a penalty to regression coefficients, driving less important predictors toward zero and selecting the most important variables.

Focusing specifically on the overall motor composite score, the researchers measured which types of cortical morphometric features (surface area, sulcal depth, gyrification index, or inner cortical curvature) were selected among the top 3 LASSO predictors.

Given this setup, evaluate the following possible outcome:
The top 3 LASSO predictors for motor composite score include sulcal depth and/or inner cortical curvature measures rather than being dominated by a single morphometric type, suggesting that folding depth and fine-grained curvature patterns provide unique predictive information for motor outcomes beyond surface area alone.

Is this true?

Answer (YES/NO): NO